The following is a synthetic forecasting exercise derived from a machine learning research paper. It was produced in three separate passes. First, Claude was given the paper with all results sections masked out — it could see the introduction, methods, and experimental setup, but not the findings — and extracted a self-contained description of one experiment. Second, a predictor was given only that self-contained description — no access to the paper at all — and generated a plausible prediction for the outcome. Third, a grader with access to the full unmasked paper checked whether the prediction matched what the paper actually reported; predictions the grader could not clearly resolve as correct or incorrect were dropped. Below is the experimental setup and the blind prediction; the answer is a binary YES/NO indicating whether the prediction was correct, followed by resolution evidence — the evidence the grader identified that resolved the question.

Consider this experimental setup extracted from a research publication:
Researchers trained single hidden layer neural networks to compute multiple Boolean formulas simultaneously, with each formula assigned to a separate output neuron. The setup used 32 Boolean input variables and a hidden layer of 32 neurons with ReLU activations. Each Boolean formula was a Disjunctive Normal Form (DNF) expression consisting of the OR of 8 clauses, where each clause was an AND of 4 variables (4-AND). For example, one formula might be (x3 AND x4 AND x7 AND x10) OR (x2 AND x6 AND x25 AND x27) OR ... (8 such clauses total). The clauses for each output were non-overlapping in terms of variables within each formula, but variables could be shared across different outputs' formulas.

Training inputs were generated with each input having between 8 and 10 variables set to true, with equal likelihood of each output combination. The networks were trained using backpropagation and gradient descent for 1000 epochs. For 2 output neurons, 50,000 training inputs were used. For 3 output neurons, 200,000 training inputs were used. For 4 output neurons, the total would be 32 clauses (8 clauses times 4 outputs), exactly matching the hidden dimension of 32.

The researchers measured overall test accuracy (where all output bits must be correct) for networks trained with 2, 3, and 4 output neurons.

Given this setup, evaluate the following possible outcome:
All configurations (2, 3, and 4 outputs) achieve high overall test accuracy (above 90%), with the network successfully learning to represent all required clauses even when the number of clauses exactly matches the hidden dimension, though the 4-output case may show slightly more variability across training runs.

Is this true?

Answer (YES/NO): NO